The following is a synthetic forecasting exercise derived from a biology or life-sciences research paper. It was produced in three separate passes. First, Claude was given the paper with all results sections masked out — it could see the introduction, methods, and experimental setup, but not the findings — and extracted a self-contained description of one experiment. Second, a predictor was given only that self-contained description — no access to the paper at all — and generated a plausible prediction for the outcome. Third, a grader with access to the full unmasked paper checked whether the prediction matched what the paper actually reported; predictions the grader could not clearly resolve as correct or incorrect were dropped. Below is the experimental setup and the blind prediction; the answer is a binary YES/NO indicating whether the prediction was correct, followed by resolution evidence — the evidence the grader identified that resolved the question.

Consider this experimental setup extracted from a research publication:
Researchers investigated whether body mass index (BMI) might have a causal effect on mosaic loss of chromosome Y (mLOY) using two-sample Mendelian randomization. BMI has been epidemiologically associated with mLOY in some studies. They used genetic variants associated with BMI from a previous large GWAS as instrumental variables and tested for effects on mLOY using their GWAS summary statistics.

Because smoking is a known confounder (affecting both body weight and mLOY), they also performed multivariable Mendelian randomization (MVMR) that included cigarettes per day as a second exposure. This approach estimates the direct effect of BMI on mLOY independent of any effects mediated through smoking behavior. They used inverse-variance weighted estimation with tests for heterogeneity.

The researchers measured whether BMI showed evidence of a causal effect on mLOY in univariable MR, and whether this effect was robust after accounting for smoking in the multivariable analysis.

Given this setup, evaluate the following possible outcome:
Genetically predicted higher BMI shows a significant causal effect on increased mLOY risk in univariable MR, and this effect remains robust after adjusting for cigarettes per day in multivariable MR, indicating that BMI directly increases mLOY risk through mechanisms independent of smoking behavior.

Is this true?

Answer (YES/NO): NO